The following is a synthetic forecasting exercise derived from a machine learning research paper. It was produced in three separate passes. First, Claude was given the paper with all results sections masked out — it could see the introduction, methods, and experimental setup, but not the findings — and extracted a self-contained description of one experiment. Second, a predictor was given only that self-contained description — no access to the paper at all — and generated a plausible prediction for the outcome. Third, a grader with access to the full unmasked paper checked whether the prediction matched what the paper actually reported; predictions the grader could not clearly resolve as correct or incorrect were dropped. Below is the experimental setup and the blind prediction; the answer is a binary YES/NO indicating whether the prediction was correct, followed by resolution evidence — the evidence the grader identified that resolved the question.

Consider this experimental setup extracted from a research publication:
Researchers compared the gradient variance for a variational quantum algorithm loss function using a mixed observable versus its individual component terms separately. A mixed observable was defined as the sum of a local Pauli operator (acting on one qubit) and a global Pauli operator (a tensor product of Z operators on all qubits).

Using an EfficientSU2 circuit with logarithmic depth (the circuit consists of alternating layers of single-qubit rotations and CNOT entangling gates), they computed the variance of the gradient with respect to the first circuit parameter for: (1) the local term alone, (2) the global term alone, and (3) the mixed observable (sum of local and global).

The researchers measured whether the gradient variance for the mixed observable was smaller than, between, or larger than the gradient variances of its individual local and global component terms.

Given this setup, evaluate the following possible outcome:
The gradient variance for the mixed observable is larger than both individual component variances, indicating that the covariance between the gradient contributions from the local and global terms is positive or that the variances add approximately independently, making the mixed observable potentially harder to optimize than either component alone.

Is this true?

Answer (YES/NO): YES